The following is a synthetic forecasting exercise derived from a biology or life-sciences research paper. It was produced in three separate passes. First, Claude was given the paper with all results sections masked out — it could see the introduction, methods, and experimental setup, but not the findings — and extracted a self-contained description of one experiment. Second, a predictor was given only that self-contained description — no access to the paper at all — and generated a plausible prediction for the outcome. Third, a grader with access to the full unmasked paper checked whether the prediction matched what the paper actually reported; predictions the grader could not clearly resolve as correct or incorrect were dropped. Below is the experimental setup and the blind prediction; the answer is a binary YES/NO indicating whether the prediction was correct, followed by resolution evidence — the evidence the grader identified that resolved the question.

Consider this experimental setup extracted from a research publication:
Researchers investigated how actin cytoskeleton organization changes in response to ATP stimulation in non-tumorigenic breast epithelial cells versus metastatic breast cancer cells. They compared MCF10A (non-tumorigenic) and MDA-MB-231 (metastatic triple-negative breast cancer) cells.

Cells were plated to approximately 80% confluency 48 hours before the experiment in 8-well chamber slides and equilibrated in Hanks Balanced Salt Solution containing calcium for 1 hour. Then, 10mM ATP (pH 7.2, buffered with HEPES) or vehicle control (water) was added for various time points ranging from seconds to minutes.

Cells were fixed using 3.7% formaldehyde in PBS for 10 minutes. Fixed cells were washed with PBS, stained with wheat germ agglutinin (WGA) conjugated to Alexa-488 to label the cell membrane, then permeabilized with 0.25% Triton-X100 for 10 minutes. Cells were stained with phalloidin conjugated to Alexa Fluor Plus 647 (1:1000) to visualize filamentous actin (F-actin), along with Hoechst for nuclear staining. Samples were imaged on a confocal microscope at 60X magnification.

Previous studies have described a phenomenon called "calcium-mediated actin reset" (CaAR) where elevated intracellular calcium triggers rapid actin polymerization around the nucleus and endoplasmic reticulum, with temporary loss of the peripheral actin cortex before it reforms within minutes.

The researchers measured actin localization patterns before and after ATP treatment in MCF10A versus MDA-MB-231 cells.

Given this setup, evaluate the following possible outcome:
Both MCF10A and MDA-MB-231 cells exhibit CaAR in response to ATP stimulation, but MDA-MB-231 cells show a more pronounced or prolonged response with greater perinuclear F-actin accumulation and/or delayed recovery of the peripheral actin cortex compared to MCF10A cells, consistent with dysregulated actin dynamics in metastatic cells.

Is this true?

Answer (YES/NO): NO